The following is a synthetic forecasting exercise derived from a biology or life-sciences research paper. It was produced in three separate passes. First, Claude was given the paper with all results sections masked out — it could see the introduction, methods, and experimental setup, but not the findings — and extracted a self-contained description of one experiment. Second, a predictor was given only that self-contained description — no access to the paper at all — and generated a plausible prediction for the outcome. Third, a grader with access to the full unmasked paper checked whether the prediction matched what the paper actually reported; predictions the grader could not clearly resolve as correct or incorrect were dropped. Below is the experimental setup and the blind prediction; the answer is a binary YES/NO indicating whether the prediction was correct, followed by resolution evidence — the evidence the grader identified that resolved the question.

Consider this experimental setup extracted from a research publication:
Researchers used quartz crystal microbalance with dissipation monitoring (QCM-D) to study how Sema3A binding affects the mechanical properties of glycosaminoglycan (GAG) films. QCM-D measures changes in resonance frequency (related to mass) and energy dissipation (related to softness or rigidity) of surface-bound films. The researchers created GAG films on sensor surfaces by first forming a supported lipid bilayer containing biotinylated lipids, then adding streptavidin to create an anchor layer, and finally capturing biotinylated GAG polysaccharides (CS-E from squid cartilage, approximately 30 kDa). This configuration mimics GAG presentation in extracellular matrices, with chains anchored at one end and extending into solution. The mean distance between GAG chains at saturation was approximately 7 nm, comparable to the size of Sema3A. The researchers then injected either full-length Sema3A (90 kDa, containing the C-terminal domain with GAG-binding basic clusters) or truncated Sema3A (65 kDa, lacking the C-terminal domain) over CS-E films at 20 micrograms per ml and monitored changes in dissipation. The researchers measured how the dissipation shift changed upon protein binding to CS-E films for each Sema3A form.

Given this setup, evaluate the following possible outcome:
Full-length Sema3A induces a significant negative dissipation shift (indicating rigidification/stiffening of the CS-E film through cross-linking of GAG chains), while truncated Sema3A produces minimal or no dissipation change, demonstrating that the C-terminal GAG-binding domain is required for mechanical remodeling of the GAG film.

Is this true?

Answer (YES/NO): YES